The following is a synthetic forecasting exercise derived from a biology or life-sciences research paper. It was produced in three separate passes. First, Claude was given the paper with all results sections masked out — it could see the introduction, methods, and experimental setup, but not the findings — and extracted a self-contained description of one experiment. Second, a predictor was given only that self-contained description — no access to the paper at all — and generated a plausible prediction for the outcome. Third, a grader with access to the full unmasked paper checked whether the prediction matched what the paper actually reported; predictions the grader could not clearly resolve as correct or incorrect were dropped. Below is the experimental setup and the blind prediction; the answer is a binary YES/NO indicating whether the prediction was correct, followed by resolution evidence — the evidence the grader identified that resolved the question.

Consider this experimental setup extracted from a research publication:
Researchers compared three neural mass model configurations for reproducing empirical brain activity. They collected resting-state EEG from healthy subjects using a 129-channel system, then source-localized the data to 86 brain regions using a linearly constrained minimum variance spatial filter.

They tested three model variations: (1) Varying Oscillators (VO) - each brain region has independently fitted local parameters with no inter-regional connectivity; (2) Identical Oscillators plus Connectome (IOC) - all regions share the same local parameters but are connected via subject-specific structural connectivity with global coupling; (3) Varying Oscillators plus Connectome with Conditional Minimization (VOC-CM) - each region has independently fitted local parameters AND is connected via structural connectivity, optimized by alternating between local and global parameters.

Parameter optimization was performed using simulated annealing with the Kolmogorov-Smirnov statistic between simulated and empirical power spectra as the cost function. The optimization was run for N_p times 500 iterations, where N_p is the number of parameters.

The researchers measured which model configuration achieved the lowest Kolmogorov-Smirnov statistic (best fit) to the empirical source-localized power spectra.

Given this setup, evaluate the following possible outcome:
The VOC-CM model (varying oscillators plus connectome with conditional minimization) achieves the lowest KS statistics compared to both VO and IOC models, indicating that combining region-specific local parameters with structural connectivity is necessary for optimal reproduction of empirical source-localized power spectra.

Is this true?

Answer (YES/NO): NO